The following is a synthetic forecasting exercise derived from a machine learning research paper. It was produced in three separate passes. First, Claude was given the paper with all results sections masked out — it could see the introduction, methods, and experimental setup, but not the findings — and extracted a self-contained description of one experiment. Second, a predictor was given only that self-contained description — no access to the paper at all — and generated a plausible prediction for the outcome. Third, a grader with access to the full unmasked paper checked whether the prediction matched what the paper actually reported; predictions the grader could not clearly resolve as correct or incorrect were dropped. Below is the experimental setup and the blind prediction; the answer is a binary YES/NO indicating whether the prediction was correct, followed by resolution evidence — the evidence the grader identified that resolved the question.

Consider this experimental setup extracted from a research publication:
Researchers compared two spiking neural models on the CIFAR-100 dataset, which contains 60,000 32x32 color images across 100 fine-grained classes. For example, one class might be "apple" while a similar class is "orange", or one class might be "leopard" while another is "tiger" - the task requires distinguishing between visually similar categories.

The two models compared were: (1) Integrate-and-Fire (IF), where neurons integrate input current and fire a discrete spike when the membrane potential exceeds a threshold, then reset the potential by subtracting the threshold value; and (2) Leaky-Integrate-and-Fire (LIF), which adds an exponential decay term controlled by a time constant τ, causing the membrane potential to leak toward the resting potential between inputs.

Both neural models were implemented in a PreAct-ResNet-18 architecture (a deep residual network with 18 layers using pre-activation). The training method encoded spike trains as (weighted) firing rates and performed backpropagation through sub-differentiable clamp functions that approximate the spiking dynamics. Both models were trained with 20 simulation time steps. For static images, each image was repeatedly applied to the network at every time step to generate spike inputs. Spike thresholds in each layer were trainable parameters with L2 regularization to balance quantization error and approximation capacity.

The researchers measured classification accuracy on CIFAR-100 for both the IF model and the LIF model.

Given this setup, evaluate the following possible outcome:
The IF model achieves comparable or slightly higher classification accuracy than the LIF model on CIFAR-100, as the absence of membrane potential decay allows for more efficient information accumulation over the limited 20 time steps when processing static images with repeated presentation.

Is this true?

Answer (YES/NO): NO